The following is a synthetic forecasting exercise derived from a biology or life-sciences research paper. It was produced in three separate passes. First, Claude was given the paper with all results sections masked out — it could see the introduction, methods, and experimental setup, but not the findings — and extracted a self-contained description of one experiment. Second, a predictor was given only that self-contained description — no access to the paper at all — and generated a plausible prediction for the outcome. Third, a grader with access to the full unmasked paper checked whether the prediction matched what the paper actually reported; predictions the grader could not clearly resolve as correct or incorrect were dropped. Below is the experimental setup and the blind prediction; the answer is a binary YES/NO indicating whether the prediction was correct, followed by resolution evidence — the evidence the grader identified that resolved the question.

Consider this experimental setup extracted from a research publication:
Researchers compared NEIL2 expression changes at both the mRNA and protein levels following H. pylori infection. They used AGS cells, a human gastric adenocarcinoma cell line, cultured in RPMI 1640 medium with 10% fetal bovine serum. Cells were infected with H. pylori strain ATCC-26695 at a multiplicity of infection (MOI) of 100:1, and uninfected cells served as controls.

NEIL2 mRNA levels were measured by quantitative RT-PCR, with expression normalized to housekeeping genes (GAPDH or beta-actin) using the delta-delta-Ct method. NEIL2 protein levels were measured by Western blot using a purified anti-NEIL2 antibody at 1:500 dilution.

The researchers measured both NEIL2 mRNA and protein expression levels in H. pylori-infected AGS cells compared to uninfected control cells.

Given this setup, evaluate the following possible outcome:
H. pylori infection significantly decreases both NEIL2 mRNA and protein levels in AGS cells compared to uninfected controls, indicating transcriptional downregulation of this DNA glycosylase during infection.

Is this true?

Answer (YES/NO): YES